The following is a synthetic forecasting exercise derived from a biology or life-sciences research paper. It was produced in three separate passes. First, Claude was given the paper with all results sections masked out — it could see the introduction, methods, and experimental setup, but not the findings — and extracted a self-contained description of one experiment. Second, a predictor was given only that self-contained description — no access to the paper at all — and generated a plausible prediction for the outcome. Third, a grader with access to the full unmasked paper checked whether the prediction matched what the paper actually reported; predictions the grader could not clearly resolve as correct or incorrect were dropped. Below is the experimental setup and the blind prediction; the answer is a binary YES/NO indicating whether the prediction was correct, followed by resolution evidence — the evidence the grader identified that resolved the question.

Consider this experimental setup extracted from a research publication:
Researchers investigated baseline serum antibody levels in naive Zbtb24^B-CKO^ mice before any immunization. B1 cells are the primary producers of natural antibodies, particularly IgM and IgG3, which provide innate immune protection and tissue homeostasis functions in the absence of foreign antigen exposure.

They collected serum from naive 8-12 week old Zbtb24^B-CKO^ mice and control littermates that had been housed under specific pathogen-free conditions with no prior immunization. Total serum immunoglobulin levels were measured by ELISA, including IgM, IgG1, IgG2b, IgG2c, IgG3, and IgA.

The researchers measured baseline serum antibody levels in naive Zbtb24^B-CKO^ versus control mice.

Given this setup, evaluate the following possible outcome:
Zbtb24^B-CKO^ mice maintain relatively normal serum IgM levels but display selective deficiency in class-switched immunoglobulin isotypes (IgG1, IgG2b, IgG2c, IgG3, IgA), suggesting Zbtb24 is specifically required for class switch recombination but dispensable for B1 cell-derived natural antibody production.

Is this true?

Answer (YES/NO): NO